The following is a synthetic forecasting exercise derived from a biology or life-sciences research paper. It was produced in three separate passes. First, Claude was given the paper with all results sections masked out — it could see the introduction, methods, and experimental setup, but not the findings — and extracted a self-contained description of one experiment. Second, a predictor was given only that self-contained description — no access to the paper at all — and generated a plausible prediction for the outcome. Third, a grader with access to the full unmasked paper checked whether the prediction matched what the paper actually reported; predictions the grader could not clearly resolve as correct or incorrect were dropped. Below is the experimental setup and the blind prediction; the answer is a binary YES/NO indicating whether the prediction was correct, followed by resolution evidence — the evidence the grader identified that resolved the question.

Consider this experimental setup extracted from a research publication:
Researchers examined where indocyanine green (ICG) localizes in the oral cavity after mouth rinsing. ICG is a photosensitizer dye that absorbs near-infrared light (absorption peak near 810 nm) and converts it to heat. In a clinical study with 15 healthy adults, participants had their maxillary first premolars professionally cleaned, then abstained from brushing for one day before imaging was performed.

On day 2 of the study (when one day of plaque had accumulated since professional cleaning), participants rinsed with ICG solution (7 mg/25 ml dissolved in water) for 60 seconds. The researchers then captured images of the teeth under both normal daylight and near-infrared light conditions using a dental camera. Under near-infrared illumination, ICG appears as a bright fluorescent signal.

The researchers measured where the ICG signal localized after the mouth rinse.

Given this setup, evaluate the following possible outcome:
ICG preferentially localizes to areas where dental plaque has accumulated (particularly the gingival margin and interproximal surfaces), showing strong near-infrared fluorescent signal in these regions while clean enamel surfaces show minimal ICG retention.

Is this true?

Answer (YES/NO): YES